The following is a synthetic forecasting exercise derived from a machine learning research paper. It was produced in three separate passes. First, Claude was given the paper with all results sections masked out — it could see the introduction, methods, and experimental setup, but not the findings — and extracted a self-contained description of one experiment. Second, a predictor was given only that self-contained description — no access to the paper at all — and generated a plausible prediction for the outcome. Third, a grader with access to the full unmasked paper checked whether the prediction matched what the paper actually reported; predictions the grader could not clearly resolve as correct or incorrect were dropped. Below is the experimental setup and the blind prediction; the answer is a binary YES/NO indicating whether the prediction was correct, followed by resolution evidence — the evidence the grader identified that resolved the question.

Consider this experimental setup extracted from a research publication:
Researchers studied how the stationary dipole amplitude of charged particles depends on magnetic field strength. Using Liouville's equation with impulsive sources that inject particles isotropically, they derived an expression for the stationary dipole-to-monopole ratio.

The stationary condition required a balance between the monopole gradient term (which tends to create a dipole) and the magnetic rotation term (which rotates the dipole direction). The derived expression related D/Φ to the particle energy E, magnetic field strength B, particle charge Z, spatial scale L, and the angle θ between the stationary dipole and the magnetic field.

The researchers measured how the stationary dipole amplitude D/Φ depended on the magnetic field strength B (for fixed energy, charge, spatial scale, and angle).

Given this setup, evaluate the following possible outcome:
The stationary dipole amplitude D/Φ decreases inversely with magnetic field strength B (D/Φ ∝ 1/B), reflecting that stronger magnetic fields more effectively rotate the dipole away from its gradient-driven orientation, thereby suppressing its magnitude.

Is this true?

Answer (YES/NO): YES